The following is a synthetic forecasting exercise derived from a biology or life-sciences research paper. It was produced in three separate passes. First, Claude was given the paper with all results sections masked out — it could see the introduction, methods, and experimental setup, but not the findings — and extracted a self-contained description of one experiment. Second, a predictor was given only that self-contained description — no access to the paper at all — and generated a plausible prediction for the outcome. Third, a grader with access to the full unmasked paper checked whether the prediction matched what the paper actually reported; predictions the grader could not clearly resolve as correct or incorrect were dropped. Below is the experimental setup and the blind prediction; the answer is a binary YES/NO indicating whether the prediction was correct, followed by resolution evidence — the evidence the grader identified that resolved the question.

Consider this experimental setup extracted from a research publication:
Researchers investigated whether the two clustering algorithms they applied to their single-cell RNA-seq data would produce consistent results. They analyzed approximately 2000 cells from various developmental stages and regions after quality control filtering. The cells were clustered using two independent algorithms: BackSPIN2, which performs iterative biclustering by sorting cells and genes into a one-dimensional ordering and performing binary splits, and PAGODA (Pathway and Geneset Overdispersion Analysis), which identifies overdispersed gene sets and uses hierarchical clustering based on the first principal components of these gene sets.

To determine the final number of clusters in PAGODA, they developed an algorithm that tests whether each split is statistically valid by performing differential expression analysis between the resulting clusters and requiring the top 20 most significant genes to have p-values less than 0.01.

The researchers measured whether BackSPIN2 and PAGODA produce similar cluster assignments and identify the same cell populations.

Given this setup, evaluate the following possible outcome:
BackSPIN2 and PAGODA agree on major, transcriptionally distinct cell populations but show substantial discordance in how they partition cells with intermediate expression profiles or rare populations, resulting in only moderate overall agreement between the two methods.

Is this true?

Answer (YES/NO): NO